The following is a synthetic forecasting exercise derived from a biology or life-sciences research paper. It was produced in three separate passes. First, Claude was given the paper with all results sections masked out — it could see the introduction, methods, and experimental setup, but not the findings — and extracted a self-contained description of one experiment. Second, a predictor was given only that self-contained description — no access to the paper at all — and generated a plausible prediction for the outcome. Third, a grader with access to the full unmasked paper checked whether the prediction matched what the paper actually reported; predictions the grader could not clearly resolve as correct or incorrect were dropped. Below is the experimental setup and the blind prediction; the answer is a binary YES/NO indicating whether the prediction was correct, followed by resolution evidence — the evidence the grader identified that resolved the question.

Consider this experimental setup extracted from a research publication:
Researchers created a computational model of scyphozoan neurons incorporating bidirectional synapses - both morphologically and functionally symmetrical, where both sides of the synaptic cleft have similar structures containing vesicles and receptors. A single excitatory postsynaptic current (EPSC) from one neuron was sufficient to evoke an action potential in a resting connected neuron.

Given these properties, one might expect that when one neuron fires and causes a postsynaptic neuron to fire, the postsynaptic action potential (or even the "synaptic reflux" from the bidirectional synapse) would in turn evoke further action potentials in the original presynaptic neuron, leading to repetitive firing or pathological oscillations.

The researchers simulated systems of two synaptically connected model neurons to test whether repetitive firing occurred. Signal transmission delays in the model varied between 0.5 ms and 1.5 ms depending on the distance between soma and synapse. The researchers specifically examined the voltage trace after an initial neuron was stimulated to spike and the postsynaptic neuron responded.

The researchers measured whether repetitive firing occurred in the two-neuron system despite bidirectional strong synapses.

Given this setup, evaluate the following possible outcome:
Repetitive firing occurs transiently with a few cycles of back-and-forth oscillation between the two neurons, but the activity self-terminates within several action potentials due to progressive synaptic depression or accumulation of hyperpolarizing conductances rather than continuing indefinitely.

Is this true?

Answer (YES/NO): NO